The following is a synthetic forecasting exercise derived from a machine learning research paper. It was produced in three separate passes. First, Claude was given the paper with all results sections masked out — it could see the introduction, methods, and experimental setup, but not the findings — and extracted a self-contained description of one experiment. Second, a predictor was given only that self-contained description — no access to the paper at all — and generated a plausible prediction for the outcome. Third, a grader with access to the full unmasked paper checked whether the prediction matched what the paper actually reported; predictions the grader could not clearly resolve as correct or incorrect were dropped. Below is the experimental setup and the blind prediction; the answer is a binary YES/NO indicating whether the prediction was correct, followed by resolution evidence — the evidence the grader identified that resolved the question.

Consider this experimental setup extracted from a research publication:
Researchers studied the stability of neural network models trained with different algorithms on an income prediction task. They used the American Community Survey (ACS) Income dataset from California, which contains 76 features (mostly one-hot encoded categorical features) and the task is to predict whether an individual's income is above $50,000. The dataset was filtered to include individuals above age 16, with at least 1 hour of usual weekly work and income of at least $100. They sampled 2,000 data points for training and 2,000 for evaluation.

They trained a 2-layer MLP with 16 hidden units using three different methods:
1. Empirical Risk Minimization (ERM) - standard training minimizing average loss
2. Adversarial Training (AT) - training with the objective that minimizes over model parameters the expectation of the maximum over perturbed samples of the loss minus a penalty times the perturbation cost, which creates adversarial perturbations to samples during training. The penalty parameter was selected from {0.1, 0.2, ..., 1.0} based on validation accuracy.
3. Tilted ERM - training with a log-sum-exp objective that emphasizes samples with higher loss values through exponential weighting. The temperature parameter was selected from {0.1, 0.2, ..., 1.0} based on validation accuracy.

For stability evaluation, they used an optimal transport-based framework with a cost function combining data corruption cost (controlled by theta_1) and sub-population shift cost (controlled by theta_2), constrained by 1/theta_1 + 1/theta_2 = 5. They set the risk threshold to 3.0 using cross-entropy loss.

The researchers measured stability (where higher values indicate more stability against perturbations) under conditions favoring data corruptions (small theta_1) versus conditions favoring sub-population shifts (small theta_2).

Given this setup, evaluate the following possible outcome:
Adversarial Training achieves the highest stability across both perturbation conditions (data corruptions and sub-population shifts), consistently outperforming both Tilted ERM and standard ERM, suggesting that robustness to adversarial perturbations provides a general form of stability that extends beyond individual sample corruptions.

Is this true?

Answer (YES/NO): NO